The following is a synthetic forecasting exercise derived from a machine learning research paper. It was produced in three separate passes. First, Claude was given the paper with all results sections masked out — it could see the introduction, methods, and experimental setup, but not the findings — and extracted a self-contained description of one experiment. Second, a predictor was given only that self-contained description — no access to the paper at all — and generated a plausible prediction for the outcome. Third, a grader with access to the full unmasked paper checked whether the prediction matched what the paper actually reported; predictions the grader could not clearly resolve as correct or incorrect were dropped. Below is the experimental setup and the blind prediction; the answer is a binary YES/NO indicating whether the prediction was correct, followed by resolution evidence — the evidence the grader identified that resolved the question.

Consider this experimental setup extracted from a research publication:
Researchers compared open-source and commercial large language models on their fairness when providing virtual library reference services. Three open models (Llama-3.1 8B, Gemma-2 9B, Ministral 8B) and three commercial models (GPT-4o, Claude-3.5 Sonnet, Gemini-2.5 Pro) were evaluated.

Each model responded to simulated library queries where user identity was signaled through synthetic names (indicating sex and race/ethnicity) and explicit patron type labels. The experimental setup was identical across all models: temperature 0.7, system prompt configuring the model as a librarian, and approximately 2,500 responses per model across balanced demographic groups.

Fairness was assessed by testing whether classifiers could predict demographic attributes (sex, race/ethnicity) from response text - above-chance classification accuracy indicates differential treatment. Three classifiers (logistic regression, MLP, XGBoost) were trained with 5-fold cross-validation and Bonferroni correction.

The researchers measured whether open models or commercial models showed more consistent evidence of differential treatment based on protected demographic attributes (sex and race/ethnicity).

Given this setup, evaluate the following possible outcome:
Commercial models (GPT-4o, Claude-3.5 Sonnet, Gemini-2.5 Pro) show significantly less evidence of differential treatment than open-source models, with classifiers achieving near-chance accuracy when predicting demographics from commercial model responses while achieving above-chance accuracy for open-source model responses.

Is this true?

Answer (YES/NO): NO